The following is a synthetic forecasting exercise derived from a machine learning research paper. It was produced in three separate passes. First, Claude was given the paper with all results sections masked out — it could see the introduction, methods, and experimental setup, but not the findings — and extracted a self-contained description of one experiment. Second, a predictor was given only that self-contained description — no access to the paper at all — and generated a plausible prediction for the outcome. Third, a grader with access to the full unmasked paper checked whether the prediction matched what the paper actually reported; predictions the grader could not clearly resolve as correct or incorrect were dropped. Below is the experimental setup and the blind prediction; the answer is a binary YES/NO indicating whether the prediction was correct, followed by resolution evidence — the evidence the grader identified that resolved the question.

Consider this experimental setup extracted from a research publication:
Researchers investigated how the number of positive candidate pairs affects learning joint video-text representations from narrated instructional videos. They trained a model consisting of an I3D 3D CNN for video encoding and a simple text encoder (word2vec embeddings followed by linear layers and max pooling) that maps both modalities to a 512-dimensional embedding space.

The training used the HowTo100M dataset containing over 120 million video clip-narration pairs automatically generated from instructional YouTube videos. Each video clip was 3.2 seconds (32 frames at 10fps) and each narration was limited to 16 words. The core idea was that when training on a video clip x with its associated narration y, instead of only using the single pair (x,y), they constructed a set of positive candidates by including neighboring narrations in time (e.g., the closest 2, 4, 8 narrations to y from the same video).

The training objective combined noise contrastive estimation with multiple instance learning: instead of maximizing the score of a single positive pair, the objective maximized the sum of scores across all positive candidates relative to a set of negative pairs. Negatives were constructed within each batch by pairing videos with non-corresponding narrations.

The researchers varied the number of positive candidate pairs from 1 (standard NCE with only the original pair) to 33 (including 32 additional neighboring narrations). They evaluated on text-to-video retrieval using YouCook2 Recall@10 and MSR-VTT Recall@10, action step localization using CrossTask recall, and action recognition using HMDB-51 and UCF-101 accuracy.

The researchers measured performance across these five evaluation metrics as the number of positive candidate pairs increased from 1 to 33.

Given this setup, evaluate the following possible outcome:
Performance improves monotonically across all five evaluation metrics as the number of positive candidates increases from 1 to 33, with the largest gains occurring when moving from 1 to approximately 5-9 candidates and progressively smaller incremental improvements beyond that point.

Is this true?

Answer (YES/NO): NO